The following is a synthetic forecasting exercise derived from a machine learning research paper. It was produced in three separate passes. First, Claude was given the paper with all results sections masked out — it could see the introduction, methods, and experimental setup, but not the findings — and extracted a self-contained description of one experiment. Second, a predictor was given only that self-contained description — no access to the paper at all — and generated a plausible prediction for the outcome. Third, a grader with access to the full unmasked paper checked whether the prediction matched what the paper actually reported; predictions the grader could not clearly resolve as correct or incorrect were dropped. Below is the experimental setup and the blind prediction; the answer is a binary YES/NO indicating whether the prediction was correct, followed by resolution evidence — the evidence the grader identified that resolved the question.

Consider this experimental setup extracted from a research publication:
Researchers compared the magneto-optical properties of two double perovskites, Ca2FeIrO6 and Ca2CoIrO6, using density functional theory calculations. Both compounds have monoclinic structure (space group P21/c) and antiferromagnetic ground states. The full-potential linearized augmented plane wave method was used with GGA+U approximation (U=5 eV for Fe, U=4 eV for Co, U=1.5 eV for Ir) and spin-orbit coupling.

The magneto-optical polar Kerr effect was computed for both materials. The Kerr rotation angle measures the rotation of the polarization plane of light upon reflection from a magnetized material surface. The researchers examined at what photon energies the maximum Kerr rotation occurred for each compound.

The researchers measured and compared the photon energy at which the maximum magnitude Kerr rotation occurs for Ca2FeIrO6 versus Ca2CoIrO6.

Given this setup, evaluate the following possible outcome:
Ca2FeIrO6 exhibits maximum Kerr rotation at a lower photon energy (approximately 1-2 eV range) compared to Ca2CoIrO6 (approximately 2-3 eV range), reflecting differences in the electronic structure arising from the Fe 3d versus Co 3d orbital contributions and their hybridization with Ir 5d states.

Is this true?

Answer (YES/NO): NO